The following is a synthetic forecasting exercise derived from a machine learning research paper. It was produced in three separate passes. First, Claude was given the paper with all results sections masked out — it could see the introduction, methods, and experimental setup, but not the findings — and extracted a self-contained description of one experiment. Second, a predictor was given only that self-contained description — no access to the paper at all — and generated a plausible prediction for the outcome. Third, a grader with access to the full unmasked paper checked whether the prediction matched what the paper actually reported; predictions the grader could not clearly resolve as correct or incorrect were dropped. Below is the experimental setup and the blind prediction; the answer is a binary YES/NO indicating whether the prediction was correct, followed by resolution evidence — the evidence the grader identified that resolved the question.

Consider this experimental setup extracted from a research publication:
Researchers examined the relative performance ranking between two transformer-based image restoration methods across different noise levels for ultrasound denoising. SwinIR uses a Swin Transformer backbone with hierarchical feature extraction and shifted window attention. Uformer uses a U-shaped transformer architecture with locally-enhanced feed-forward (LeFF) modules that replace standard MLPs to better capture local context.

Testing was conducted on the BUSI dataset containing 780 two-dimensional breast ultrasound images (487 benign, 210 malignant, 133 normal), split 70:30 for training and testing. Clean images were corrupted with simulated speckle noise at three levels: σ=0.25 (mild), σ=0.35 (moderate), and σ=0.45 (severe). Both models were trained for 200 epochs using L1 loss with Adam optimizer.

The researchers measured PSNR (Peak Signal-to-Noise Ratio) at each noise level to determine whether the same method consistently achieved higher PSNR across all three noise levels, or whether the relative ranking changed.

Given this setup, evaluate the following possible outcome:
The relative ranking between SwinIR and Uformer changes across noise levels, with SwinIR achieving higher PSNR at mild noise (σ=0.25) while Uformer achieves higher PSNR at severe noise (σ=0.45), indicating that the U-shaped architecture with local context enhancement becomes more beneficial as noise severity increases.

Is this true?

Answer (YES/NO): NO